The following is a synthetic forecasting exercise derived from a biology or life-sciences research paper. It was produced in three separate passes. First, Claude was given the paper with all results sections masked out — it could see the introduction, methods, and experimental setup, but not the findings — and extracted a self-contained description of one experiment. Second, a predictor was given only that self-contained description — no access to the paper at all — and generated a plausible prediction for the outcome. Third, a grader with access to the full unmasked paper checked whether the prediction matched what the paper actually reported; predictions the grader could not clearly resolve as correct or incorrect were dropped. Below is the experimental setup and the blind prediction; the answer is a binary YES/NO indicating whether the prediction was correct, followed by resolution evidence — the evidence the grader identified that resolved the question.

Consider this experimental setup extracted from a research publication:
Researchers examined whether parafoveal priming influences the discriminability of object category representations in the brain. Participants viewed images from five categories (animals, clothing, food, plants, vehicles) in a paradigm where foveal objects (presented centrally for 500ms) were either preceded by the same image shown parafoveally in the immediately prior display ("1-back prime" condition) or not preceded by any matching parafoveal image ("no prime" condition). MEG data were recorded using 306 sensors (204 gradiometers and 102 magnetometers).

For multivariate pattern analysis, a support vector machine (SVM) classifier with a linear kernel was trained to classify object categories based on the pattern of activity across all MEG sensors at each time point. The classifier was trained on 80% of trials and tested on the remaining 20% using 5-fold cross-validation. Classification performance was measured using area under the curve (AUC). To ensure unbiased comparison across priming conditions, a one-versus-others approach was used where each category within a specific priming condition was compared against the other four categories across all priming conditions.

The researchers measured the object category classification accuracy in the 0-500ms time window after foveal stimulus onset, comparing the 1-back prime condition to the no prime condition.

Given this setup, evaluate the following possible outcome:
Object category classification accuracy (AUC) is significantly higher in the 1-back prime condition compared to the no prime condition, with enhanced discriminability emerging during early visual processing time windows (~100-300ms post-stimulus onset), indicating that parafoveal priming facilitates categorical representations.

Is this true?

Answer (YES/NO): NO